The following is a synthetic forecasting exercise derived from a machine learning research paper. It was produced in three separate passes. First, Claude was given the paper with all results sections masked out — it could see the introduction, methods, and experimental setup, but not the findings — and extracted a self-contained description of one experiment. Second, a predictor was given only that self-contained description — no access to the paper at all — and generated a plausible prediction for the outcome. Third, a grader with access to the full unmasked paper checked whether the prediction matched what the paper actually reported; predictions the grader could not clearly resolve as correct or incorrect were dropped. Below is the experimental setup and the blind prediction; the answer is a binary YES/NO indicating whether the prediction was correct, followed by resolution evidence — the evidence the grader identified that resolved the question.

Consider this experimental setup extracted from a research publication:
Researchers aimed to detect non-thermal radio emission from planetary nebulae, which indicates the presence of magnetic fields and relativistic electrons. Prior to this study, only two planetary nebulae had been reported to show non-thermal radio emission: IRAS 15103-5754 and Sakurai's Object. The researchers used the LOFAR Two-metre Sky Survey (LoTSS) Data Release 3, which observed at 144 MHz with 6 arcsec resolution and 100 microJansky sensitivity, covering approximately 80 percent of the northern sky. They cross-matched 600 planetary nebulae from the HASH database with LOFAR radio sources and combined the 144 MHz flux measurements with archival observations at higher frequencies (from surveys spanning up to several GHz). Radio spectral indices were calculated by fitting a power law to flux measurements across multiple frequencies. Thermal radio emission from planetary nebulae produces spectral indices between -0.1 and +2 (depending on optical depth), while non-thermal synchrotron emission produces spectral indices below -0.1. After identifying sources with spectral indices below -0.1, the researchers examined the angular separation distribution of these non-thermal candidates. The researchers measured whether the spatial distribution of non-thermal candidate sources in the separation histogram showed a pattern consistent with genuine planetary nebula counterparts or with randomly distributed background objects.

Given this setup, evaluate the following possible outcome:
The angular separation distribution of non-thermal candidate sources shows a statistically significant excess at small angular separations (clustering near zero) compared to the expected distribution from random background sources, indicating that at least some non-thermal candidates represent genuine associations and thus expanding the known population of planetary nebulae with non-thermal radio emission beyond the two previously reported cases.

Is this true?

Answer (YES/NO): YES